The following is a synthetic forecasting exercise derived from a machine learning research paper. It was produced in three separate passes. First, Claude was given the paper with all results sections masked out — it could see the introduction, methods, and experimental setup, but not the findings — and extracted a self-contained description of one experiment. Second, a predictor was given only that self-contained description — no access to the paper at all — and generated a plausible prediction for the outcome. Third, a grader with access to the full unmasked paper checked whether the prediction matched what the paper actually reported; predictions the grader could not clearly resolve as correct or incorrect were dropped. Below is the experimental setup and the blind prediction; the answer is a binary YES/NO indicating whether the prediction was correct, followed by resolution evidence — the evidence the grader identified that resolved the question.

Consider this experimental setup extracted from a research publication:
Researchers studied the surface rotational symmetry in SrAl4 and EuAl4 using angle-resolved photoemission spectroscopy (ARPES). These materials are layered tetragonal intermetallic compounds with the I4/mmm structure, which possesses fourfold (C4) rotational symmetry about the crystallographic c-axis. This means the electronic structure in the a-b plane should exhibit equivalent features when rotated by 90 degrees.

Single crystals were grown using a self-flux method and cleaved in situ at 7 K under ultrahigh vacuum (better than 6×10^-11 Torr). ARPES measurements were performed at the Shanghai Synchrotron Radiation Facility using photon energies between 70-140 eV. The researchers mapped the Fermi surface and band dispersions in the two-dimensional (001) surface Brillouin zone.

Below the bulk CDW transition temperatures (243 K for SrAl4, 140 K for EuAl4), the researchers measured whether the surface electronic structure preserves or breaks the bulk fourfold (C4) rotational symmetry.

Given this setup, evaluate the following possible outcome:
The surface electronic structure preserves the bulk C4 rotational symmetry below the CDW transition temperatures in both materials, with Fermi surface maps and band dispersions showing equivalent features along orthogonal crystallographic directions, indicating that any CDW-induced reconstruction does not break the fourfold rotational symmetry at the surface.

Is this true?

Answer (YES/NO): NO